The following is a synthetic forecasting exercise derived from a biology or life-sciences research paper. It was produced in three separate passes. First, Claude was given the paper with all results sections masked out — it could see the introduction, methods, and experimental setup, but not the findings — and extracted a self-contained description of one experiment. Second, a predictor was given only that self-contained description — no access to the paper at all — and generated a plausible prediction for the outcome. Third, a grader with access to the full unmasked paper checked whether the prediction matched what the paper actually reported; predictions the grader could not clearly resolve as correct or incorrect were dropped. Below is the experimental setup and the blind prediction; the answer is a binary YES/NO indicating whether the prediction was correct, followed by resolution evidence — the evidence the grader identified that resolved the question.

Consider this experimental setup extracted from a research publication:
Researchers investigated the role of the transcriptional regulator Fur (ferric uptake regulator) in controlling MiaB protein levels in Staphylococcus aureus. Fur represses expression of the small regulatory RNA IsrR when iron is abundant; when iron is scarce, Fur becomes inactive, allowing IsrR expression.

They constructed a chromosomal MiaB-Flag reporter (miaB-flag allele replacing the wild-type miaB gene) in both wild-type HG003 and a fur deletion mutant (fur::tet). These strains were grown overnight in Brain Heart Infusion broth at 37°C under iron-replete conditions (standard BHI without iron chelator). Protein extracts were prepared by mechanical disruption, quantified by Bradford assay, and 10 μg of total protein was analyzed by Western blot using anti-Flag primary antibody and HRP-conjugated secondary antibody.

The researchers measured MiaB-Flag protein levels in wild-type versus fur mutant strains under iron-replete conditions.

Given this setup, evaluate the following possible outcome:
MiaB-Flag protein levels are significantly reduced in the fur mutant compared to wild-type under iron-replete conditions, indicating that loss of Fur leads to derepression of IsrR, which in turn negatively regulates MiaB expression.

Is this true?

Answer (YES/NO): YES